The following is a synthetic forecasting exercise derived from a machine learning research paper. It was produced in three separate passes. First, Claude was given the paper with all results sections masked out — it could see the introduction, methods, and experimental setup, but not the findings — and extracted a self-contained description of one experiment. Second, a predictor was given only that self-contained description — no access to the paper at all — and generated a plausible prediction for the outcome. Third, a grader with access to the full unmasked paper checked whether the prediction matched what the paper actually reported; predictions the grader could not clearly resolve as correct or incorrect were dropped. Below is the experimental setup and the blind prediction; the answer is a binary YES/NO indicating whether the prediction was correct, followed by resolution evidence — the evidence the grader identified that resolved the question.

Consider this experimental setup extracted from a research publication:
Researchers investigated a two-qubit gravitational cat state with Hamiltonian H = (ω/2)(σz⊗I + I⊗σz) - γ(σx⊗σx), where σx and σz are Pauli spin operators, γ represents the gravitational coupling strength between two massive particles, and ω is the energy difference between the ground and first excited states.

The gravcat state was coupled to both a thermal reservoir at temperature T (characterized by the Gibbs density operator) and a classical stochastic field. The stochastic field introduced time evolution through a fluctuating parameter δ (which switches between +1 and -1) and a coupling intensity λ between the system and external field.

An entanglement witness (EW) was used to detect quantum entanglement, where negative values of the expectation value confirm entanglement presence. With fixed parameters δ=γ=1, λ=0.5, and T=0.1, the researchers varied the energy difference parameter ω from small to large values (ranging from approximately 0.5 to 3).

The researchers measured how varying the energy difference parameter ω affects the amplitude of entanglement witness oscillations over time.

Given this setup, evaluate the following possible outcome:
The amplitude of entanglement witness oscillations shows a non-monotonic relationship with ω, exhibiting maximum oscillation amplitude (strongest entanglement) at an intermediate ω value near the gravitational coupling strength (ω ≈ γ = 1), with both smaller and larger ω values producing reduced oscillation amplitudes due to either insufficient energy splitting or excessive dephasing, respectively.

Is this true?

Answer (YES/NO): NO